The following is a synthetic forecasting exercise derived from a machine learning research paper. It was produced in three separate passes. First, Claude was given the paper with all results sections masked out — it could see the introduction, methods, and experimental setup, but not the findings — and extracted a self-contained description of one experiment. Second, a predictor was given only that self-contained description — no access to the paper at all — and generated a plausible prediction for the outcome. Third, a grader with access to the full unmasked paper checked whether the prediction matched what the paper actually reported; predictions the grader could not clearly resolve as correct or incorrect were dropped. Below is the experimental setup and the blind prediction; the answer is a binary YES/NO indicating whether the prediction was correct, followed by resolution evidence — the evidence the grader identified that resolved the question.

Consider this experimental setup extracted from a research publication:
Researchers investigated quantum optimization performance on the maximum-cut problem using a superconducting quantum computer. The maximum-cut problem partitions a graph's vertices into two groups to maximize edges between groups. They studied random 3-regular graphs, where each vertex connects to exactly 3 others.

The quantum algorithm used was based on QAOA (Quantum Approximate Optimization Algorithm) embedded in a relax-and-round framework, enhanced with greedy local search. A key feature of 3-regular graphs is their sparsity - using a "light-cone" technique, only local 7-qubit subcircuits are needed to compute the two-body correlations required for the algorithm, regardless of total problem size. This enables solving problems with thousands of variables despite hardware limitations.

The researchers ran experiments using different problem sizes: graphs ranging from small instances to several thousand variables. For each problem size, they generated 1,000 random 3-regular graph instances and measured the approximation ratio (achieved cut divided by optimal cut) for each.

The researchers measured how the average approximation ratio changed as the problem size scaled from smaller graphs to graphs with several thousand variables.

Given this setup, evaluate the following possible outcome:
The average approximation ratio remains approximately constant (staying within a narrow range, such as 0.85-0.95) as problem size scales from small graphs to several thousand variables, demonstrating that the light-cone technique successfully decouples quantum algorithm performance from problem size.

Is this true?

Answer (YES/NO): NO